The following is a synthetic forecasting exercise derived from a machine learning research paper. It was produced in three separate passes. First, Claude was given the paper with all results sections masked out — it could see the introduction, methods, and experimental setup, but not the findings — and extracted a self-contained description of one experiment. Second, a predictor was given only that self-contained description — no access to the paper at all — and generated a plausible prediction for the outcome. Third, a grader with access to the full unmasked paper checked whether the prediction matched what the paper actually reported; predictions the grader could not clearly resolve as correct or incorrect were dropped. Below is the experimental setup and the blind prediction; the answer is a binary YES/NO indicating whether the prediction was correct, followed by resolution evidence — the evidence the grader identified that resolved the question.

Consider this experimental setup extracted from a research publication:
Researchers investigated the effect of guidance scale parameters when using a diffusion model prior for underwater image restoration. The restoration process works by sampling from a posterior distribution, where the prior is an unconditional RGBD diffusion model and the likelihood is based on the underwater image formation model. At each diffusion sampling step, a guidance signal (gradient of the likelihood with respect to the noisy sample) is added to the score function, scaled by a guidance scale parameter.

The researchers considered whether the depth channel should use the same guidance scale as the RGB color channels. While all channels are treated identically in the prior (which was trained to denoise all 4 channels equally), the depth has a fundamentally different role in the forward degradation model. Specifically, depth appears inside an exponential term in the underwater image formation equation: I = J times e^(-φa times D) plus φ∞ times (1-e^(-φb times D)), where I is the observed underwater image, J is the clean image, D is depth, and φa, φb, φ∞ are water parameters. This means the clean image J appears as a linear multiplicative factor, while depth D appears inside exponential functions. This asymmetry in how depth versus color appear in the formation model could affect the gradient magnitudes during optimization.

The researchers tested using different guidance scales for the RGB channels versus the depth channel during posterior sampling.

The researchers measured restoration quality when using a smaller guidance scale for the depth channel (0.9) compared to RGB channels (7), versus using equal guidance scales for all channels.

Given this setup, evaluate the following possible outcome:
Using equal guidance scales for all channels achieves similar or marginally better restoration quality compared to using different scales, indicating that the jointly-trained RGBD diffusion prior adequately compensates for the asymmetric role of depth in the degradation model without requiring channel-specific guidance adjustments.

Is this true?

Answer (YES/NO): NO